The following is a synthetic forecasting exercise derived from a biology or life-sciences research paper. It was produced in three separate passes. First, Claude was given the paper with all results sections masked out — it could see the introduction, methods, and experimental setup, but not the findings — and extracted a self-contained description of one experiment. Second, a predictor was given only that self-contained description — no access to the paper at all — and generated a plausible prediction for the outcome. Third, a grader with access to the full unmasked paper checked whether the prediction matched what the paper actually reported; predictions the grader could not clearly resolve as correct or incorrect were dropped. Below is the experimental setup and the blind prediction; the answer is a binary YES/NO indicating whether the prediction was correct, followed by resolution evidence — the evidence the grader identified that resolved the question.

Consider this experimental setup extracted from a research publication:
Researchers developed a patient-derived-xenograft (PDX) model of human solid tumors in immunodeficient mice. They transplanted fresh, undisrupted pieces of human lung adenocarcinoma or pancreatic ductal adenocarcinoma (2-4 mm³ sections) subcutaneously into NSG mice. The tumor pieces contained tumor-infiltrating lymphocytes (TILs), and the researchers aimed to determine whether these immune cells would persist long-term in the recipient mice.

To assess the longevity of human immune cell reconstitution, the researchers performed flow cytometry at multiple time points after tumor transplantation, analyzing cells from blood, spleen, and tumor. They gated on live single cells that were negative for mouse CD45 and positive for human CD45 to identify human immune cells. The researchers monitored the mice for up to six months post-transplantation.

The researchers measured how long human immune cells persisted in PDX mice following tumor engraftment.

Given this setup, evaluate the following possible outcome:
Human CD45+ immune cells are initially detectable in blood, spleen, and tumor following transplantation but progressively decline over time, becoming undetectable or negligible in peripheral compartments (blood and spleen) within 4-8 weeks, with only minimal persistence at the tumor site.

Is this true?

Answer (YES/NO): NO